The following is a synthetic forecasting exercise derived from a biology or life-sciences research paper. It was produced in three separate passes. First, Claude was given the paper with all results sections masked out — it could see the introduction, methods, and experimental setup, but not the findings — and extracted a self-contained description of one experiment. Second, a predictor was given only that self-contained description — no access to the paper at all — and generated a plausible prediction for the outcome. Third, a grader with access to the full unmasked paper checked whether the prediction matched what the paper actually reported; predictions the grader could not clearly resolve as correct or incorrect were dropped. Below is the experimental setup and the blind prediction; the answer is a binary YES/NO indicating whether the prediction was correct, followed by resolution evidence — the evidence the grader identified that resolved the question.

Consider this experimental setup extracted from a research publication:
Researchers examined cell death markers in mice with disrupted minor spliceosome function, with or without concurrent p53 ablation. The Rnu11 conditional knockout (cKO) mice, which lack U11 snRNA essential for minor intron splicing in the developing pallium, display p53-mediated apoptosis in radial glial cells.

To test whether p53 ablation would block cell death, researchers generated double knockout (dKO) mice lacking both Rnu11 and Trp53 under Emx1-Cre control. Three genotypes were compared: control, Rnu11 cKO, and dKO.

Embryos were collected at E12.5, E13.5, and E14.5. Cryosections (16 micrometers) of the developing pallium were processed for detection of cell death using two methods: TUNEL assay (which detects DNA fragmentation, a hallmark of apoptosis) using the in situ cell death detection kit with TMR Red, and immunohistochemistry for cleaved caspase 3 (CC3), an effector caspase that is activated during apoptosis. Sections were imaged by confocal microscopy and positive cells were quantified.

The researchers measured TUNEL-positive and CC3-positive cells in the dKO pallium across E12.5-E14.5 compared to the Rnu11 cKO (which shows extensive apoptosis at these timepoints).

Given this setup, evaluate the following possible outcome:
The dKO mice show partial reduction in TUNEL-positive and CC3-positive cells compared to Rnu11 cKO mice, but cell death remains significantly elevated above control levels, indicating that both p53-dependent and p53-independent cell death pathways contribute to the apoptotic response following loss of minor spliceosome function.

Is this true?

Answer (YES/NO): NO